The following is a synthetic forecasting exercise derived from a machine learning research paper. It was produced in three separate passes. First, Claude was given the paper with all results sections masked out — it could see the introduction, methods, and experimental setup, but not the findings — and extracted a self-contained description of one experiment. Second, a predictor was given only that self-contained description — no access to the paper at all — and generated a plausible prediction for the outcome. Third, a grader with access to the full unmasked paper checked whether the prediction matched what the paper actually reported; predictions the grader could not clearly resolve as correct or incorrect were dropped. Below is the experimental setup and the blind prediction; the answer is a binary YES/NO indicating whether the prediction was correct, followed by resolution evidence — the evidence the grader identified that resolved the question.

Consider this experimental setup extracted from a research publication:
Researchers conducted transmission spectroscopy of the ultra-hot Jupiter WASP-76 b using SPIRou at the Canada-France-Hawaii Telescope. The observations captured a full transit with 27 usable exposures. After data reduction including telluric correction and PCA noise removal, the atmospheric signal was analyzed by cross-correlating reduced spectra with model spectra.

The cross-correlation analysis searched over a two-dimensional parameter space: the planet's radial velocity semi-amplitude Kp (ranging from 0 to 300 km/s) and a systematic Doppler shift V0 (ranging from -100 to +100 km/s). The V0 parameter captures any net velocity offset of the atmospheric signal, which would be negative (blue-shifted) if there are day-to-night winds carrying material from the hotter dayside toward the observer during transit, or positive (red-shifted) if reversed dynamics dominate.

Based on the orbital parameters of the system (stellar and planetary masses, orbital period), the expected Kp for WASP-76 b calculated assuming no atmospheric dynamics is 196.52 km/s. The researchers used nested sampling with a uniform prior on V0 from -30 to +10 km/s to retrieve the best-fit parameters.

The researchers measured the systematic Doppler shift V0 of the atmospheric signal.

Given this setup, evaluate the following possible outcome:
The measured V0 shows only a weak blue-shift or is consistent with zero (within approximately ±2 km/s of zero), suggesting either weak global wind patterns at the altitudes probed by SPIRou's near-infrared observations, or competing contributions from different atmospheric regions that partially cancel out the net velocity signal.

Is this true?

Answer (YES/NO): NO